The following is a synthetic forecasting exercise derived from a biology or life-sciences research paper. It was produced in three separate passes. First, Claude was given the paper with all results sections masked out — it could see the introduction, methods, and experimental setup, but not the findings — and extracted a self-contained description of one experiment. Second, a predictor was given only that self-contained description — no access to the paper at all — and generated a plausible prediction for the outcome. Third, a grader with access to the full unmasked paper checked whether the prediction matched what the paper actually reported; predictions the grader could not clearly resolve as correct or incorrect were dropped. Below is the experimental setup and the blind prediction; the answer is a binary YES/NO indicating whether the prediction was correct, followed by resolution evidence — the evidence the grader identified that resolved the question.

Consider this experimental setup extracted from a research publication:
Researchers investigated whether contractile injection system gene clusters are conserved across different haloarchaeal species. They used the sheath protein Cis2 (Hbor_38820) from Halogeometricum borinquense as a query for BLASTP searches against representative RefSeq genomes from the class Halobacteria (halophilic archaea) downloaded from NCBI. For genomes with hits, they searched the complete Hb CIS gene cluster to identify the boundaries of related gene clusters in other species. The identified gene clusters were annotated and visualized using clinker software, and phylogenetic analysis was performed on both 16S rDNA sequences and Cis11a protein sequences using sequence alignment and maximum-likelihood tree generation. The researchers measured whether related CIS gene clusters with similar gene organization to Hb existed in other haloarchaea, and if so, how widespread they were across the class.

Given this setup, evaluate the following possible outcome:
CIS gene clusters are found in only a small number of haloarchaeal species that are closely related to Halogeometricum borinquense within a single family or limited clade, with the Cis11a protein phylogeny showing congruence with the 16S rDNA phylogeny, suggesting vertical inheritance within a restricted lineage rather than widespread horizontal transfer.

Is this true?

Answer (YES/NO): NO